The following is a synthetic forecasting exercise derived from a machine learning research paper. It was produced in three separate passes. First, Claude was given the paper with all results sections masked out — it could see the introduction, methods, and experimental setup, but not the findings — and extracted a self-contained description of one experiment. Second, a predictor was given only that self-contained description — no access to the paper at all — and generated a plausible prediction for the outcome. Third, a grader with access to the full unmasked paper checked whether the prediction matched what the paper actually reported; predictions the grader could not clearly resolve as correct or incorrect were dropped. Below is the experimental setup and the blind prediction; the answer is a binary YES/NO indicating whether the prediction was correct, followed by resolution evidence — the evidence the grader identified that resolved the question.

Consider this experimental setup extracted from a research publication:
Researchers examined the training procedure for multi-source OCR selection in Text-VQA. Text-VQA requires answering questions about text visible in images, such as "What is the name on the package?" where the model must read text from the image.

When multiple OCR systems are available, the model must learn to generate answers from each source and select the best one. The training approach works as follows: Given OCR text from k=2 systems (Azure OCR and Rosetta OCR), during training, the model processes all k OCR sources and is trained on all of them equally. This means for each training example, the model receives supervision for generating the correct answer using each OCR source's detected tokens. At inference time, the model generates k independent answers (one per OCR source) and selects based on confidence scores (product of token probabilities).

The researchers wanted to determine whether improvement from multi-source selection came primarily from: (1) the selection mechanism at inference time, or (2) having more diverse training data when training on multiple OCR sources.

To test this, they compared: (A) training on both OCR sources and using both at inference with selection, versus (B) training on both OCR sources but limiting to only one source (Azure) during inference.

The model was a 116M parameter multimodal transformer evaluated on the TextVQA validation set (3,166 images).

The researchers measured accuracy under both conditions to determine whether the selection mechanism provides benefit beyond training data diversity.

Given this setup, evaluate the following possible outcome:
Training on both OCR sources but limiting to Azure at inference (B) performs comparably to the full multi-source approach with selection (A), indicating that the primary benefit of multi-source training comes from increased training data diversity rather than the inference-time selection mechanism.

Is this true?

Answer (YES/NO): NO